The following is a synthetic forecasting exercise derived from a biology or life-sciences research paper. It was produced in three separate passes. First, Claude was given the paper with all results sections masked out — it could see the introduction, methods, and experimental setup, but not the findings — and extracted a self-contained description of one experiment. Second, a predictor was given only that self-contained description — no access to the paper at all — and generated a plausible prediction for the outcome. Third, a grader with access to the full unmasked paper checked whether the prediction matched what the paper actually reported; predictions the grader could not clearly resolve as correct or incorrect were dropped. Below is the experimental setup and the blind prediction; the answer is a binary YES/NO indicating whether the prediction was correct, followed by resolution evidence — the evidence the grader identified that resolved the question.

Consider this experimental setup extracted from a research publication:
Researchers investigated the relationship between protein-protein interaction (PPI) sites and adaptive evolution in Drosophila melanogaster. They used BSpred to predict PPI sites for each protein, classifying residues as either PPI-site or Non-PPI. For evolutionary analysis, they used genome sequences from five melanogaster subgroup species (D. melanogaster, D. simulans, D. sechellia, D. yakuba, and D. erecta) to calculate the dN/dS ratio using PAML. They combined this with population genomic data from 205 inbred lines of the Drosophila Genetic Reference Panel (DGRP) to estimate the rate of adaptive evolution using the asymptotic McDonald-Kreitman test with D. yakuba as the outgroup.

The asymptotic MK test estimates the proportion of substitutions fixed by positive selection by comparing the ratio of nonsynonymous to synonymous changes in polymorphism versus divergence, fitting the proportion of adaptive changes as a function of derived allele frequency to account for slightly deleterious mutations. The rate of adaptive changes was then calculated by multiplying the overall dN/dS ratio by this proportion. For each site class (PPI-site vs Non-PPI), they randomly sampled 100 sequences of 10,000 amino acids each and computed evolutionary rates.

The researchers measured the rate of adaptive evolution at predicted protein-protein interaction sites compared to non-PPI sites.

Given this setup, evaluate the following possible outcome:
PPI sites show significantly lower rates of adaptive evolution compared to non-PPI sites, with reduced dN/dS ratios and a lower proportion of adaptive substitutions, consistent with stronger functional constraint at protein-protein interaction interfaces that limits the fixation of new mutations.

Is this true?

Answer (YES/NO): NO